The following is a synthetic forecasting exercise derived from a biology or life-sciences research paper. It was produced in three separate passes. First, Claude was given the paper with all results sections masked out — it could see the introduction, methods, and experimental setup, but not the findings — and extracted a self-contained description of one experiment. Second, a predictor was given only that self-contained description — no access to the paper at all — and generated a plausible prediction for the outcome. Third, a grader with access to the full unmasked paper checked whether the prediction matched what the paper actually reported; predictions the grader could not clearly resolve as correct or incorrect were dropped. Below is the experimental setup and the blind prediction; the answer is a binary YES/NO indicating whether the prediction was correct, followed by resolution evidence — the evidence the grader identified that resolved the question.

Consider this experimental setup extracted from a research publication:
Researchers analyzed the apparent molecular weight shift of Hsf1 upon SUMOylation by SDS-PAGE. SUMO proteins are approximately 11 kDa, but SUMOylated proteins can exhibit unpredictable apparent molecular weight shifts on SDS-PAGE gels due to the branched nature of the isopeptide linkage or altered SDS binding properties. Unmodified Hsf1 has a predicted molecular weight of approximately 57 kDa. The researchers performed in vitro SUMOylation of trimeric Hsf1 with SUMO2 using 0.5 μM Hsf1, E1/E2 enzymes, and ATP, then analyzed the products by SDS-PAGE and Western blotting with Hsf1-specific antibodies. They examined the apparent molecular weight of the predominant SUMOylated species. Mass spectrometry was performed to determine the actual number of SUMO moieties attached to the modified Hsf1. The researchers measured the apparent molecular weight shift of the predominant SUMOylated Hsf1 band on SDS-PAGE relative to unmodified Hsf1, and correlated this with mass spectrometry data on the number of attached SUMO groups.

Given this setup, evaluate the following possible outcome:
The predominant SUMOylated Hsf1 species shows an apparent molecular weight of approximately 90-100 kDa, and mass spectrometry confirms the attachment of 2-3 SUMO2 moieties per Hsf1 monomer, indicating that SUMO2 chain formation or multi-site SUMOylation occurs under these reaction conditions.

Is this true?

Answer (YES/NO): NO